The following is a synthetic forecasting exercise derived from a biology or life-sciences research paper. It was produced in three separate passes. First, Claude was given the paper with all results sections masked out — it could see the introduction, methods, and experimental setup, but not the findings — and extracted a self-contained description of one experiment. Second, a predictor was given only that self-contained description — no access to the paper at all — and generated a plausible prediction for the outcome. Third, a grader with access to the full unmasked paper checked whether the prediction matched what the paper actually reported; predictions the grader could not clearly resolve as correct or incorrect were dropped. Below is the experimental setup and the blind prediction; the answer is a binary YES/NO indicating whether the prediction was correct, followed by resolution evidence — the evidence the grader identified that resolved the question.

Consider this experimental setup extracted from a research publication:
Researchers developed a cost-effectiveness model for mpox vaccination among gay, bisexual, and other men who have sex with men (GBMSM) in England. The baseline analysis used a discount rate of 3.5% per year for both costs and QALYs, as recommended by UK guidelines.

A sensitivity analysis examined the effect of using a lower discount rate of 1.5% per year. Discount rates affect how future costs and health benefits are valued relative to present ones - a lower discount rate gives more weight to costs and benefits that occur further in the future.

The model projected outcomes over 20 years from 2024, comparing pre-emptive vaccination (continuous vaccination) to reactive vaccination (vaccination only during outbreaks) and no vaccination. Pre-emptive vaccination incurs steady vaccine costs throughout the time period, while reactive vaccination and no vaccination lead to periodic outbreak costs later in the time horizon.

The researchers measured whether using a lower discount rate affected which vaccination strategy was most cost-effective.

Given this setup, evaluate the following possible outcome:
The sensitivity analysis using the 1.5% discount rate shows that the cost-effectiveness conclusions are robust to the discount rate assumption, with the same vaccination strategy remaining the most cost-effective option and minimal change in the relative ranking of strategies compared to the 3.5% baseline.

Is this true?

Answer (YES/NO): YES